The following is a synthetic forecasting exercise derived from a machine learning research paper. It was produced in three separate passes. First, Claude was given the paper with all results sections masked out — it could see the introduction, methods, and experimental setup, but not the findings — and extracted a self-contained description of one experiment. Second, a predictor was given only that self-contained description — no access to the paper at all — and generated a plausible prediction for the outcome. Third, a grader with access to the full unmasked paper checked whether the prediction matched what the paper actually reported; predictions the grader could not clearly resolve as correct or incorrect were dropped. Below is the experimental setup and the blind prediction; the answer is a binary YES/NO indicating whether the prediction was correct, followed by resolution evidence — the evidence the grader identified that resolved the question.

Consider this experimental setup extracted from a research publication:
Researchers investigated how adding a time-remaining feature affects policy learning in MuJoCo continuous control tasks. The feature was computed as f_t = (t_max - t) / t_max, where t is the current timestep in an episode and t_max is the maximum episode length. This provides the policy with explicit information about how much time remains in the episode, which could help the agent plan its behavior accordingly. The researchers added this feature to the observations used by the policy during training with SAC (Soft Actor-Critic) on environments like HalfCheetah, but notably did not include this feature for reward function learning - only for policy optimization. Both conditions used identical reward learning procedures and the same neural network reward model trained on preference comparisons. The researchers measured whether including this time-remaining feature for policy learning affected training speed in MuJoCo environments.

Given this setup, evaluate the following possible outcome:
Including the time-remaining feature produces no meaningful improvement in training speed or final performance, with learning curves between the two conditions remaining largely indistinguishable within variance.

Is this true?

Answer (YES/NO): NO